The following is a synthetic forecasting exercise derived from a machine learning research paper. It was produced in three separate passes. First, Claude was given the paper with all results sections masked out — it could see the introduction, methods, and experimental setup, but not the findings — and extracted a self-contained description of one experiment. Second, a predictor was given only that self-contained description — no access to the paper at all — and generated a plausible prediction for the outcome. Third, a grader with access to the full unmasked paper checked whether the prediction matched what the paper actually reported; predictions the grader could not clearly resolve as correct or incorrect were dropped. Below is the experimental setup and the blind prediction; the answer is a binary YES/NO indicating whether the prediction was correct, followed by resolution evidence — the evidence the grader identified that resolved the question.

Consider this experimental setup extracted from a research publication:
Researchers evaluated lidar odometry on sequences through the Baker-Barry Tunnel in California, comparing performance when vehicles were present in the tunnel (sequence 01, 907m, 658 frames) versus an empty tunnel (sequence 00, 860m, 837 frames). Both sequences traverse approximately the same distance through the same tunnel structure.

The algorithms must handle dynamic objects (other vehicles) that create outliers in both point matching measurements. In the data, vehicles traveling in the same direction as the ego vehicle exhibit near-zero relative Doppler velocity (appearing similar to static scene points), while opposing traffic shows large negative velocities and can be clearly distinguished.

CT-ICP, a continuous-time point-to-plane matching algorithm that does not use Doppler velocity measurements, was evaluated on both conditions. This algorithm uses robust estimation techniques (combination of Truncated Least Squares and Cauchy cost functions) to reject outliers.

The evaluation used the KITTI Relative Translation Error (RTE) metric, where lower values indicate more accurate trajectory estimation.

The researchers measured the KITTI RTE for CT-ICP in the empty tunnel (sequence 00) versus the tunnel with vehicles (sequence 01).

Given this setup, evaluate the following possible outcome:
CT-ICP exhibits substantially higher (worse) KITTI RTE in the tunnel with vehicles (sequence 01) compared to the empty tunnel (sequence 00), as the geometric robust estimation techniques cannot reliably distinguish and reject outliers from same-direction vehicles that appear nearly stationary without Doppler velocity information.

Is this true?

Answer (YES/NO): YES